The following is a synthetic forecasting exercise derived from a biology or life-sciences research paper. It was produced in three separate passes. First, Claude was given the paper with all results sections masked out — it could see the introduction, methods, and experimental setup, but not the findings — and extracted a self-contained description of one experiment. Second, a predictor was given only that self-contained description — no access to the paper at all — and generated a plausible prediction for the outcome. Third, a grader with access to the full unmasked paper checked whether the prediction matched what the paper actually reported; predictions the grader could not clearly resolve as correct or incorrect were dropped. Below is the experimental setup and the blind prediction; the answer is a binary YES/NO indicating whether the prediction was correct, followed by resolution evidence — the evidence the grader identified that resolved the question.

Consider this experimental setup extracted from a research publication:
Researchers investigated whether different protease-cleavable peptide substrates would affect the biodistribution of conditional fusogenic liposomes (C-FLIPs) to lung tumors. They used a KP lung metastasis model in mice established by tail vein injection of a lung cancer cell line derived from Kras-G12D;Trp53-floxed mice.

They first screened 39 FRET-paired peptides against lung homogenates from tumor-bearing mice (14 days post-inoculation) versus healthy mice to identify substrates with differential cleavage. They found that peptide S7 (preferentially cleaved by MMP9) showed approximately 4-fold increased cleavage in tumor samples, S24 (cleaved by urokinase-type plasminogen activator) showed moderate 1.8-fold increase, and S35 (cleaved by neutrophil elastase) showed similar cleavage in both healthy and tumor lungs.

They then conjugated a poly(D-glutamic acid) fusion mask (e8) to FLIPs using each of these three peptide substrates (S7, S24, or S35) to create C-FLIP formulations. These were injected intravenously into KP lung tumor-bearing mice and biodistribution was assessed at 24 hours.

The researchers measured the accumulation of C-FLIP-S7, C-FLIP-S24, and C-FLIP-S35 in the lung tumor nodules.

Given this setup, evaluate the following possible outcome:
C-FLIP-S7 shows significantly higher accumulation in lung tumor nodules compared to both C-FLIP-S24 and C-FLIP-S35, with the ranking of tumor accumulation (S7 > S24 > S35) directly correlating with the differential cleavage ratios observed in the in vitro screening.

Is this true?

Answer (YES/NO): YES